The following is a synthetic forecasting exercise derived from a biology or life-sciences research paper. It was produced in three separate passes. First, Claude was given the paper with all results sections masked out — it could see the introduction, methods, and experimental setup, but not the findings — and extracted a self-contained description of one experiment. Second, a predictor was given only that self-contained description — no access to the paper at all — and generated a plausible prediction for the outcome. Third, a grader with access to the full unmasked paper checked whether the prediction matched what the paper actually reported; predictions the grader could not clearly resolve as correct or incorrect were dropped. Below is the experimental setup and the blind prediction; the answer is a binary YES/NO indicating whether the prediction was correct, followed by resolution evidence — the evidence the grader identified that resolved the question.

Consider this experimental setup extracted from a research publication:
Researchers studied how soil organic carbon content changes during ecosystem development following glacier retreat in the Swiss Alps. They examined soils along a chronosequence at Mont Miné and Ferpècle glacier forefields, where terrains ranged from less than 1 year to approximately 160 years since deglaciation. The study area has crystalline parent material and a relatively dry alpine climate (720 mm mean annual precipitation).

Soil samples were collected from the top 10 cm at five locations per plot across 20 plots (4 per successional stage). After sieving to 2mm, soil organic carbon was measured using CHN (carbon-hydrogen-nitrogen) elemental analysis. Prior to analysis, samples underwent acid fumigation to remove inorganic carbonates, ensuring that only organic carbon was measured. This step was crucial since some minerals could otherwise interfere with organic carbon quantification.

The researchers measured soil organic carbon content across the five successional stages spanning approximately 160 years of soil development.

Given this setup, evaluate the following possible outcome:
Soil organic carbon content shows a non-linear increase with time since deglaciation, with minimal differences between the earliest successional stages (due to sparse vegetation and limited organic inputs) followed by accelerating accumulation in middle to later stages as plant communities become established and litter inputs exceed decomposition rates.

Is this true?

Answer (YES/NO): NO